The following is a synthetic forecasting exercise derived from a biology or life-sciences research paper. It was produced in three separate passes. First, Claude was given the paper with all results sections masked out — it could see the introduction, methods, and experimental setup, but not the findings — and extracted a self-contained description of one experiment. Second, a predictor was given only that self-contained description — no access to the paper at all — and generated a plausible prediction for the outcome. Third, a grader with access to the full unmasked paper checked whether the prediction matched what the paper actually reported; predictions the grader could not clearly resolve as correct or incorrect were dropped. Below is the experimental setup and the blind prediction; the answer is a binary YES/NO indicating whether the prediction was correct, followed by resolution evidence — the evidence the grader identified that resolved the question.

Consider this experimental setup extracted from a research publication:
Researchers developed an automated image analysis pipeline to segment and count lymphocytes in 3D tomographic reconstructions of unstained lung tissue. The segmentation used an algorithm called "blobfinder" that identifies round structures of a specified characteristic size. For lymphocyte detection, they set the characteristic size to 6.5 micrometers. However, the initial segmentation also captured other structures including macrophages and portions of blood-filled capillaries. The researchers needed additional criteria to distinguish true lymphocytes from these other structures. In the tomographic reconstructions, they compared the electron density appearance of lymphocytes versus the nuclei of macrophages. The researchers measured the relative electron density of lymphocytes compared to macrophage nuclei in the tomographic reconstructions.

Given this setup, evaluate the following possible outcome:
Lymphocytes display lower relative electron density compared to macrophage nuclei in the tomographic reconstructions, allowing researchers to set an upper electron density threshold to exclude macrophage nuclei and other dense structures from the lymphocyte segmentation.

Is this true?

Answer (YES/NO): NO